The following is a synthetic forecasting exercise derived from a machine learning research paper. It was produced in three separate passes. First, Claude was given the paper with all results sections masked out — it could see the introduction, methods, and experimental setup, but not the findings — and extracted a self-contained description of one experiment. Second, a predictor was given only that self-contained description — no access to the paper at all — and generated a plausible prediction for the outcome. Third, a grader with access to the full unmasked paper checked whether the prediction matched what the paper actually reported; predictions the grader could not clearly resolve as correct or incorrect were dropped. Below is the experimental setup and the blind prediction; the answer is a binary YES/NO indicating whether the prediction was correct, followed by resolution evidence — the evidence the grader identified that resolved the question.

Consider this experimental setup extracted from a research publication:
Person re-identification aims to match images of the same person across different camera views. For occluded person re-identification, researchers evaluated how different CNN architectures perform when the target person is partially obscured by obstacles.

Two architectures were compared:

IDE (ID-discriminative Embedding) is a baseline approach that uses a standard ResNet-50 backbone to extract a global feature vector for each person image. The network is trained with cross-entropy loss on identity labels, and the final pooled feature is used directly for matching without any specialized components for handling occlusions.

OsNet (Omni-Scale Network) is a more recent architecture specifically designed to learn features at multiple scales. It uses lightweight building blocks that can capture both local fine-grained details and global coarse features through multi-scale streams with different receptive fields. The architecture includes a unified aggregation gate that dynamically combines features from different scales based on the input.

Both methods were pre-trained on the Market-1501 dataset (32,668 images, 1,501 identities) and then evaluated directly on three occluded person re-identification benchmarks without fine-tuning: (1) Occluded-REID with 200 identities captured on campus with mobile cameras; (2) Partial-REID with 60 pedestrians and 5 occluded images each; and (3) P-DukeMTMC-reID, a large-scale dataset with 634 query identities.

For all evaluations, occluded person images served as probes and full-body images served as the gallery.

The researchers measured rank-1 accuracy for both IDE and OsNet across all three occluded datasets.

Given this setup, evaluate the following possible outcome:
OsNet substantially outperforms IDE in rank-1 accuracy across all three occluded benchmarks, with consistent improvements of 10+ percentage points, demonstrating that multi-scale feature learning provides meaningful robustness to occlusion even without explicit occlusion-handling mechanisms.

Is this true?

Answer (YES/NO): NO